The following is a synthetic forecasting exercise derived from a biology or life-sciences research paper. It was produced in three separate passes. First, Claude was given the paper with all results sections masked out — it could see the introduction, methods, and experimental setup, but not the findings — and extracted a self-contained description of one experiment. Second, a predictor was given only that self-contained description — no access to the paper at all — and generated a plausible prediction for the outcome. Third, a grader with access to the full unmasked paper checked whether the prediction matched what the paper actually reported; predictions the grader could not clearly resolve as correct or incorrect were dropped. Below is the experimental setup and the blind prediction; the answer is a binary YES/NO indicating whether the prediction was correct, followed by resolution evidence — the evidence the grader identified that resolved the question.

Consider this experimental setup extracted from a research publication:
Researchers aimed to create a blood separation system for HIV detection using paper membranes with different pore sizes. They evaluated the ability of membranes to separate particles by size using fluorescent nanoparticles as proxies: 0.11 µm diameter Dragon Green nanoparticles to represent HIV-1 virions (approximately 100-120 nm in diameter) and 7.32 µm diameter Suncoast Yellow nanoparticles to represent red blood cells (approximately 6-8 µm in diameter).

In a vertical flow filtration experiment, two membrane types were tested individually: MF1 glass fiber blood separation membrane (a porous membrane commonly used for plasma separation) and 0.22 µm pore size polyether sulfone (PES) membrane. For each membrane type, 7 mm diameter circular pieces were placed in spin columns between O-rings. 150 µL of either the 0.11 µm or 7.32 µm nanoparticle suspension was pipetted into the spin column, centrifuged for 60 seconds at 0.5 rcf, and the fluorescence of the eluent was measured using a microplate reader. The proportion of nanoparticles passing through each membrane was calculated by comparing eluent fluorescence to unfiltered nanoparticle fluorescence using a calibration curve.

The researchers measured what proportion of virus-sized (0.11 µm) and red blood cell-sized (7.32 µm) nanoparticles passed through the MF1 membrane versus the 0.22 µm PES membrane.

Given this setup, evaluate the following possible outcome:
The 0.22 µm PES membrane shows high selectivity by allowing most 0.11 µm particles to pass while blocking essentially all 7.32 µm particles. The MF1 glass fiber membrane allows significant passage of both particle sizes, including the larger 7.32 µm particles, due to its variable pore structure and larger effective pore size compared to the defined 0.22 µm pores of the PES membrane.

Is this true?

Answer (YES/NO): NO